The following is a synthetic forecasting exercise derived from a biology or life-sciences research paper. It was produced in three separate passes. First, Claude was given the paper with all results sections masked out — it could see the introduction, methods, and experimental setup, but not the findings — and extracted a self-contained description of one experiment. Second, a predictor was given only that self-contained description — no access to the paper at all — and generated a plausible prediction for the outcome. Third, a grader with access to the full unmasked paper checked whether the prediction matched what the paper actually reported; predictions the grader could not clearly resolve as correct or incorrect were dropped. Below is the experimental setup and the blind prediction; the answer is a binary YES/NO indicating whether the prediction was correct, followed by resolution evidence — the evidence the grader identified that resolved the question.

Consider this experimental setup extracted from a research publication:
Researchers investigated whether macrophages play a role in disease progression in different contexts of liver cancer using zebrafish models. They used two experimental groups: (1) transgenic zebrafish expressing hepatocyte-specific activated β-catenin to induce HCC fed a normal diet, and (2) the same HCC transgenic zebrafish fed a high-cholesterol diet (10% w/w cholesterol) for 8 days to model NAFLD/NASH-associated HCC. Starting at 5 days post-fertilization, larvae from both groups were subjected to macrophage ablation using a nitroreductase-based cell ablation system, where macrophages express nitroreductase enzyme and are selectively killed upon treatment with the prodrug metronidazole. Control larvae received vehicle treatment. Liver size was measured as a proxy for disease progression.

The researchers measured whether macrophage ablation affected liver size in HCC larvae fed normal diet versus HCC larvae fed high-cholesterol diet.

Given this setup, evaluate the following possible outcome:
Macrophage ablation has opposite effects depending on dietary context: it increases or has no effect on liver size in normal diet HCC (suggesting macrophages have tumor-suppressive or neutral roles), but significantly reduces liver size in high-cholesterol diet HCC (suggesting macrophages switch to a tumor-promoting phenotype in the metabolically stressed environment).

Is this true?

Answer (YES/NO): NO